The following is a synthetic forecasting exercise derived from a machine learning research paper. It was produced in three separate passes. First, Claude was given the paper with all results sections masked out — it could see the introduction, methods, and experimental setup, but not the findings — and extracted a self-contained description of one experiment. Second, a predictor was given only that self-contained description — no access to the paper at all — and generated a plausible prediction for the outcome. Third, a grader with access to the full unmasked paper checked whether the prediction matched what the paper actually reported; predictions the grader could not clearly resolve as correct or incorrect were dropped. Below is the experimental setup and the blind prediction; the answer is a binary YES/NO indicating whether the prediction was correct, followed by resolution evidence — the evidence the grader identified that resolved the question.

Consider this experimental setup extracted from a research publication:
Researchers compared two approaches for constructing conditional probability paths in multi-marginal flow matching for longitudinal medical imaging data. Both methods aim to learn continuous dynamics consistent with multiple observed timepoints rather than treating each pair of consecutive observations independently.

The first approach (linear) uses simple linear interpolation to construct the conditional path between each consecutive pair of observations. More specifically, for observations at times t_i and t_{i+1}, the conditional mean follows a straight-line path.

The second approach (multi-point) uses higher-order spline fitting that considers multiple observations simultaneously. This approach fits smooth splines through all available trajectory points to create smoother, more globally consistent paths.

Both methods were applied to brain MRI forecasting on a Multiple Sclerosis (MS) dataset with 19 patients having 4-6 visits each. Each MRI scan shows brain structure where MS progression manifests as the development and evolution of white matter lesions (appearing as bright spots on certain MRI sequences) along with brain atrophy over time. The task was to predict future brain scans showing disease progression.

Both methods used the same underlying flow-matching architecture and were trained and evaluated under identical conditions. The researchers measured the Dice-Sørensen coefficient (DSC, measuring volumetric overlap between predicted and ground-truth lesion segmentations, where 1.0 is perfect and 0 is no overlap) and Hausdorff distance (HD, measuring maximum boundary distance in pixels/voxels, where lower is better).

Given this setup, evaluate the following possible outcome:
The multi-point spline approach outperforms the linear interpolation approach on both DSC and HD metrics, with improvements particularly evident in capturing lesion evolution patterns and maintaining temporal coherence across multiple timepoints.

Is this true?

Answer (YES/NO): NO